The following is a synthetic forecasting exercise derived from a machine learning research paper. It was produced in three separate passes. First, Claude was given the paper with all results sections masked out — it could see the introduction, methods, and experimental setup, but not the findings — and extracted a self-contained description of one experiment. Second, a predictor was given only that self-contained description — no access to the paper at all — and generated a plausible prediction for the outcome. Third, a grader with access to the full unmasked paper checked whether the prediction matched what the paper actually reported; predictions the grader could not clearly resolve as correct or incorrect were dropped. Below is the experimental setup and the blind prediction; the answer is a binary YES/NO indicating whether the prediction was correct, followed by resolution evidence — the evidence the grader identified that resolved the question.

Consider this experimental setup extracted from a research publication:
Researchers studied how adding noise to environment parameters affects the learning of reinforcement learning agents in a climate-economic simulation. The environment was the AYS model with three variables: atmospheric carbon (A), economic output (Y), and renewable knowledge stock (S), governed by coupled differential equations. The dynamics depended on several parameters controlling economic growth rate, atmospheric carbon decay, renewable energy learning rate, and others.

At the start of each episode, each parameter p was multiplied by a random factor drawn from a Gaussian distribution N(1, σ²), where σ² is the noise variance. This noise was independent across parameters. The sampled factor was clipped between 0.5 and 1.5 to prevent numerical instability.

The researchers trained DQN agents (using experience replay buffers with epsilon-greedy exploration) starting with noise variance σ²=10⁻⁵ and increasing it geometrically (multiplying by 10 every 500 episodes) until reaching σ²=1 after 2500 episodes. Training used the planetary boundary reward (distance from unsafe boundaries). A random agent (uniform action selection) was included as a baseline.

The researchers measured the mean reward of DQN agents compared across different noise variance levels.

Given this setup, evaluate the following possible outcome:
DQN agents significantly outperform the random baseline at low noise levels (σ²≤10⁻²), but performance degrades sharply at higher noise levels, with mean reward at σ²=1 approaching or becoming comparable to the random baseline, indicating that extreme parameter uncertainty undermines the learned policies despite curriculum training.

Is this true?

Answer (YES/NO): YES